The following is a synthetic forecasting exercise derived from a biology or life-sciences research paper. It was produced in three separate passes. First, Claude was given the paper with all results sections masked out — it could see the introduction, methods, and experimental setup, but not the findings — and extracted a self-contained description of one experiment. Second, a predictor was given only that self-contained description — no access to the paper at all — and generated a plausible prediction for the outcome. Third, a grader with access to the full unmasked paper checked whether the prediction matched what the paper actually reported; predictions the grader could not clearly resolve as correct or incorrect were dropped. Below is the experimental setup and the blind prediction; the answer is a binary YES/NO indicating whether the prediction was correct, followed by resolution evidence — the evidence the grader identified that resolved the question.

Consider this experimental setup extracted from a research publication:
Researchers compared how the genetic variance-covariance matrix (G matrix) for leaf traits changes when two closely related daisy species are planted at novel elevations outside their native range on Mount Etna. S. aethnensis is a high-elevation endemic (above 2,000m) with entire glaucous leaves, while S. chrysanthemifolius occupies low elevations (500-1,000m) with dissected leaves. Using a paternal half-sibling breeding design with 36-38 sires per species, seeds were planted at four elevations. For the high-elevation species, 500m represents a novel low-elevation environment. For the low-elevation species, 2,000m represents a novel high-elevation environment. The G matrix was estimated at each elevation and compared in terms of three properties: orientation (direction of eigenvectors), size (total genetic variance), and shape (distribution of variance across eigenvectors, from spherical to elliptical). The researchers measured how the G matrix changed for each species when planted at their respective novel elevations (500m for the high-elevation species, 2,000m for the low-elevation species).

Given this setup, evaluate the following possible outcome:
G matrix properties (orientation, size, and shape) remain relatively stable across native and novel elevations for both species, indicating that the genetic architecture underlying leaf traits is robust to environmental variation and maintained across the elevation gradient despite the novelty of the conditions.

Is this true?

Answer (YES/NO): NO